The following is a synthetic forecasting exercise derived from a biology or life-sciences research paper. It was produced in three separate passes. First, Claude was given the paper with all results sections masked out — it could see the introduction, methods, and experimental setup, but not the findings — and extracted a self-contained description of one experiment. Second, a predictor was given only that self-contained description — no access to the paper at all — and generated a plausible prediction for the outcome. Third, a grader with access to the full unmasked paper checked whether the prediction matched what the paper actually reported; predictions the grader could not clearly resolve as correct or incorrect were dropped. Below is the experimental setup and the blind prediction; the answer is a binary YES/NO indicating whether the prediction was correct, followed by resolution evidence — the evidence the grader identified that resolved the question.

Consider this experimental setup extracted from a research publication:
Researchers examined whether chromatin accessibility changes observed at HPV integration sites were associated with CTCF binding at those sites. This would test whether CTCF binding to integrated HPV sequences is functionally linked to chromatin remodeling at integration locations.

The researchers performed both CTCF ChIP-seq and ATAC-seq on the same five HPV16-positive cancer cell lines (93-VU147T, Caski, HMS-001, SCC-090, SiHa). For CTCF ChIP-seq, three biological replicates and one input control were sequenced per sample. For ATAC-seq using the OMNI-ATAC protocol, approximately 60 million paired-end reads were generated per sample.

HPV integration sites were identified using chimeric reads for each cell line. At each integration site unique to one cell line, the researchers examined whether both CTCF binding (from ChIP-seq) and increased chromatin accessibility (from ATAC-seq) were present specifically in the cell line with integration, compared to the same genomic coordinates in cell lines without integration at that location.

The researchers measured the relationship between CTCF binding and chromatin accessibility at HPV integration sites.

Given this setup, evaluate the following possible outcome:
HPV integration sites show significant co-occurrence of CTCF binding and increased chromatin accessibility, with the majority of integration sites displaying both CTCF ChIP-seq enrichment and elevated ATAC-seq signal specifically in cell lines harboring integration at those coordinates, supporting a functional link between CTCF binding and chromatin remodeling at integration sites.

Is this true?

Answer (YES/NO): YES